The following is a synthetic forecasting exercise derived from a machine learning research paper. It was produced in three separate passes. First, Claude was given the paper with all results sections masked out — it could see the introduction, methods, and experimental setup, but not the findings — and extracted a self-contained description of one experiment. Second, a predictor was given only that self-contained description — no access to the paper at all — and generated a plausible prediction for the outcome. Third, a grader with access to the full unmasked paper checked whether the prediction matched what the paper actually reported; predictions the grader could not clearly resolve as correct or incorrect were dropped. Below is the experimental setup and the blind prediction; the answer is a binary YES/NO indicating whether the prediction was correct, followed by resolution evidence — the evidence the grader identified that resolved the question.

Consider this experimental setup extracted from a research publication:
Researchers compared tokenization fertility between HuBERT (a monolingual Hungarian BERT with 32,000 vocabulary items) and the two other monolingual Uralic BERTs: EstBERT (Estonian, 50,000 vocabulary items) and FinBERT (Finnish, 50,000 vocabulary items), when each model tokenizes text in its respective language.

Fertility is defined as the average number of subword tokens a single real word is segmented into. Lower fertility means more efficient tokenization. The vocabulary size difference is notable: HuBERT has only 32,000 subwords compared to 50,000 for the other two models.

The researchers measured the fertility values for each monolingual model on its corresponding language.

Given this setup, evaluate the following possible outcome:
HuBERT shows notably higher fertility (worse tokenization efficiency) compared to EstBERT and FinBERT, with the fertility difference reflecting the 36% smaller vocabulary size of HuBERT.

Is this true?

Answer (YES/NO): YES